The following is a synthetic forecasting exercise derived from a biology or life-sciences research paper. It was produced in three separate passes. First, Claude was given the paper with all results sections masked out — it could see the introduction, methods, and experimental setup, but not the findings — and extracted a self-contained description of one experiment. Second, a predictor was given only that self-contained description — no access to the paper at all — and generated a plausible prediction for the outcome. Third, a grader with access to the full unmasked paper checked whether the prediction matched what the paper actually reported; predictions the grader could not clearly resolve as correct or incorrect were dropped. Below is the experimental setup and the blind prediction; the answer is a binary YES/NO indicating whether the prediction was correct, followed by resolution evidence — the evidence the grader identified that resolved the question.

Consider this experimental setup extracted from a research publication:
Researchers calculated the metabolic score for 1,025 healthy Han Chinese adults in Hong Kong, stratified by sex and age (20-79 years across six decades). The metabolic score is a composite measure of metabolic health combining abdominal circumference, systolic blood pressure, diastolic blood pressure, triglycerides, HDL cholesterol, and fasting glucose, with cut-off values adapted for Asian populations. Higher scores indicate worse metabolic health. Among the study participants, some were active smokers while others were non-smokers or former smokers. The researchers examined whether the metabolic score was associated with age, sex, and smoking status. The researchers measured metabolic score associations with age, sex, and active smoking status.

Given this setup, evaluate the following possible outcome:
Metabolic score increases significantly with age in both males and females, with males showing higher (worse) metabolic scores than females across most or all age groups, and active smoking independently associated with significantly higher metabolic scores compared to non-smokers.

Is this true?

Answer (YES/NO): NO